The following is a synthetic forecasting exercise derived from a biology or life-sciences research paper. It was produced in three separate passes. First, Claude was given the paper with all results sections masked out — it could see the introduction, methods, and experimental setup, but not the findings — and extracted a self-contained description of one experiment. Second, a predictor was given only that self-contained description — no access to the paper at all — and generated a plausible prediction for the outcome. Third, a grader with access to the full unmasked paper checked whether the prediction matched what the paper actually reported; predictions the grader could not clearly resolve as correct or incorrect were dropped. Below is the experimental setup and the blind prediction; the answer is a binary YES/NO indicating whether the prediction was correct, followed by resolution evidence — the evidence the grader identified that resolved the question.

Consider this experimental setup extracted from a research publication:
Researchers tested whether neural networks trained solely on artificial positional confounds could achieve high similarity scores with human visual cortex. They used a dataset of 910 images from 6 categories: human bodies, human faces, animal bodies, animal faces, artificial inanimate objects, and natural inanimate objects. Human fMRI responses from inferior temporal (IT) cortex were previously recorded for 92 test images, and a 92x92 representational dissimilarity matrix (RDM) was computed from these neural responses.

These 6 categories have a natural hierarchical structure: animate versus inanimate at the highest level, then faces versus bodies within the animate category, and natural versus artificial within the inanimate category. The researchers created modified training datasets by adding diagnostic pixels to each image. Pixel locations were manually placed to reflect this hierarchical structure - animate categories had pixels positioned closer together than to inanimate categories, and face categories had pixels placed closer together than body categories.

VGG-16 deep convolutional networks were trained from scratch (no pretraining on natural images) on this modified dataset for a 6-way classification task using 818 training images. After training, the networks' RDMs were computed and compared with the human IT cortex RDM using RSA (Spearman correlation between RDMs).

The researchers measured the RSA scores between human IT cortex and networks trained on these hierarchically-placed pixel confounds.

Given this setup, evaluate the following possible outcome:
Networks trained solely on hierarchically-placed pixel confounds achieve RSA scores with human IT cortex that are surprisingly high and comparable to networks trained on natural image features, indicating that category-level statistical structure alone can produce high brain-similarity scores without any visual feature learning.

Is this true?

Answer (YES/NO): YES